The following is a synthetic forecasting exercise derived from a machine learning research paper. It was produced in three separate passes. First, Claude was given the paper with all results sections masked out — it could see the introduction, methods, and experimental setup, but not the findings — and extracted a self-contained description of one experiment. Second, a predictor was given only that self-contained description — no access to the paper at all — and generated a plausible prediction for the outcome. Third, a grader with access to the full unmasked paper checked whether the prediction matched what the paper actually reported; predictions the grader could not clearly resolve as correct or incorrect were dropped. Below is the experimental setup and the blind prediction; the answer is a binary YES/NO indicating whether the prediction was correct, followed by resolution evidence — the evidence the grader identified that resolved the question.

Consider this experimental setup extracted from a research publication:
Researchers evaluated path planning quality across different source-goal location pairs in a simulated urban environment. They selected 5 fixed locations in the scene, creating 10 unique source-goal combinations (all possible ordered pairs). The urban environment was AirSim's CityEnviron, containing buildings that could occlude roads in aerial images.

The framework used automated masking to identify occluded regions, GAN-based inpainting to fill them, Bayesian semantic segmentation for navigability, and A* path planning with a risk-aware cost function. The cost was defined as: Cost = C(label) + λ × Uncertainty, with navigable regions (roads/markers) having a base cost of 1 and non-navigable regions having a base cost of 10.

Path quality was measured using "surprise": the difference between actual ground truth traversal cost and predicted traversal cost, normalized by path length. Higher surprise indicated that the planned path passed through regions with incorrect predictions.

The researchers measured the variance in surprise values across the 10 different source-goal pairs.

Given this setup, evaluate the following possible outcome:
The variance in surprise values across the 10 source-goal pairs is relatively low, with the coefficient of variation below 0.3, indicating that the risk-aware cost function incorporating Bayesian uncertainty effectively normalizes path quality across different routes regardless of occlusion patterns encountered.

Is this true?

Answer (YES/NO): NO